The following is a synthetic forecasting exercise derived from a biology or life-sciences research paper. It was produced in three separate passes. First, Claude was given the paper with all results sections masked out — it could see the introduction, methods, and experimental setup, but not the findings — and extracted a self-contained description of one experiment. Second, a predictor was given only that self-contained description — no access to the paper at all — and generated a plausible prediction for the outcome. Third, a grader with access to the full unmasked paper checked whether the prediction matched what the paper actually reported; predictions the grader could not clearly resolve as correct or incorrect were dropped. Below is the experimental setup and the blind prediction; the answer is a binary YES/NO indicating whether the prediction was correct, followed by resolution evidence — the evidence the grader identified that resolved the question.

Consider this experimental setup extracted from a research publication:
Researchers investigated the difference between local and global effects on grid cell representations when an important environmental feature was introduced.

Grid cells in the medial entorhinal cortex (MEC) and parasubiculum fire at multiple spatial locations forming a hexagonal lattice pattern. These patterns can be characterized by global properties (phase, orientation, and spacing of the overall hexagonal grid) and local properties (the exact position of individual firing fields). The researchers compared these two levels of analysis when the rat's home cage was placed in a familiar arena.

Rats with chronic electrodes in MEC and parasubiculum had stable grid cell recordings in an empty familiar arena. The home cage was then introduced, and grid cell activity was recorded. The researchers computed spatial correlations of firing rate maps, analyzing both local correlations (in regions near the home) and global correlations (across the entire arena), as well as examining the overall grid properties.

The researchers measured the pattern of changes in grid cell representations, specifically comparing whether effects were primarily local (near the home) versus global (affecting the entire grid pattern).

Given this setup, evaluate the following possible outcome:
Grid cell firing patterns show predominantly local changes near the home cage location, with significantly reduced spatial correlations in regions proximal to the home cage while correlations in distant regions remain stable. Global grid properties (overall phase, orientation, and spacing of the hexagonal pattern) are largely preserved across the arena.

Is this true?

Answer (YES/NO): YES